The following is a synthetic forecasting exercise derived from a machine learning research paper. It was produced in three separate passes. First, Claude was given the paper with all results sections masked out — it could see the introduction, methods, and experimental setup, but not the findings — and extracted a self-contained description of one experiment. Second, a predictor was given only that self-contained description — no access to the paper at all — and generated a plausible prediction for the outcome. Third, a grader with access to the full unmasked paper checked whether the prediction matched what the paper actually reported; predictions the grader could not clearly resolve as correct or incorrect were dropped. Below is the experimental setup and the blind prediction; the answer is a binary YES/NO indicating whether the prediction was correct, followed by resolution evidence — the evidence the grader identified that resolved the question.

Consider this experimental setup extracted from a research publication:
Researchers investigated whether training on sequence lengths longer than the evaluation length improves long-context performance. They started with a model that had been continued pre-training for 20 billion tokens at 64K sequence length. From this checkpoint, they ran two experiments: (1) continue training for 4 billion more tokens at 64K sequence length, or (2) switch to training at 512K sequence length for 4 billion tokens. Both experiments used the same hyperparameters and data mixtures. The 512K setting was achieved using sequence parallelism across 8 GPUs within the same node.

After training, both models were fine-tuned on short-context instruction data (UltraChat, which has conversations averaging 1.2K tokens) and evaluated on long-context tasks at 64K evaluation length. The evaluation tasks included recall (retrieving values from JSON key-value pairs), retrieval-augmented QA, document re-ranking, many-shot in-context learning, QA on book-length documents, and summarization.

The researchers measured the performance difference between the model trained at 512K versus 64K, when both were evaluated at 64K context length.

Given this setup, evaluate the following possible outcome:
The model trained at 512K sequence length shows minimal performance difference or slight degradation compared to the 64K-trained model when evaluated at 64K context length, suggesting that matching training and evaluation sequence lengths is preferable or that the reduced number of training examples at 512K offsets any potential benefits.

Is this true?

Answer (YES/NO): NO